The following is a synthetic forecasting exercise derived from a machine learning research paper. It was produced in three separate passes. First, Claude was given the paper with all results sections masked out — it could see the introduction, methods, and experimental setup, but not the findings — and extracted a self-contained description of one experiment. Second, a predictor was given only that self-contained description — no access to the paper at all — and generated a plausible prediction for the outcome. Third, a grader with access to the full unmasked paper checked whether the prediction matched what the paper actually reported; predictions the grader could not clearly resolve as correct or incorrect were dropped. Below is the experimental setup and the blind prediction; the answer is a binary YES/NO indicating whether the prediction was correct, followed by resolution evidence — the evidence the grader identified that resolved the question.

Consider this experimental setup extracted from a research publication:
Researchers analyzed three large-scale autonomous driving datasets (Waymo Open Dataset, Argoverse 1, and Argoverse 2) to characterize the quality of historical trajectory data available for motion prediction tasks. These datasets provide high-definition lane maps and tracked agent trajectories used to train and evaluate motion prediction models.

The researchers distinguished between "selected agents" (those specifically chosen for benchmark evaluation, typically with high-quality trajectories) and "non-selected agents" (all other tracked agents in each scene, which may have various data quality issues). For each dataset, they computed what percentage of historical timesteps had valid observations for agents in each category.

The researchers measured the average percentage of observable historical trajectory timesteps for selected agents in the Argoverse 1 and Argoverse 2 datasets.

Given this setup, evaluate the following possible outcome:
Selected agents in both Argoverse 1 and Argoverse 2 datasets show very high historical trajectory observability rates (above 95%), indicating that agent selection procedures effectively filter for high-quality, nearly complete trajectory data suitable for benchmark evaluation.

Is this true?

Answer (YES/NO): NO